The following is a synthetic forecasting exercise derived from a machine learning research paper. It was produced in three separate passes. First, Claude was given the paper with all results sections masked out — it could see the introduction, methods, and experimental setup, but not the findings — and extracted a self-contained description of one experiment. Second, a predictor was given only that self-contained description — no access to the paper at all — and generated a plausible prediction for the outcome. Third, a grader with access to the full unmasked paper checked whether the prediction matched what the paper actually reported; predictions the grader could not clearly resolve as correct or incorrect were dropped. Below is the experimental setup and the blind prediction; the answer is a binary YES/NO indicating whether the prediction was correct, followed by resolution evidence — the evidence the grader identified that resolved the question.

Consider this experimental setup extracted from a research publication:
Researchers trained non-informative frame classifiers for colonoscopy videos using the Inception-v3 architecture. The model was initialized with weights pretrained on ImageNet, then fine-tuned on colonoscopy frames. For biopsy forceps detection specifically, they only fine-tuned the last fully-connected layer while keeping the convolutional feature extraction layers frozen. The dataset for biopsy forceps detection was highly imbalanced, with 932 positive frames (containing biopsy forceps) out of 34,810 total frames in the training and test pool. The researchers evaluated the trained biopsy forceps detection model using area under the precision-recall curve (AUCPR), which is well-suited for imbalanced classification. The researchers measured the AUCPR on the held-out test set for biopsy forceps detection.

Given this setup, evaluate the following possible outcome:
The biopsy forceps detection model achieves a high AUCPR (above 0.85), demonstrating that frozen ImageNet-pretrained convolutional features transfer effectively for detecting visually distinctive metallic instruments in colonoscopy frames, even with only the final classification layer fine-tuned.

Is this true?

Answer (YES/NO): YES